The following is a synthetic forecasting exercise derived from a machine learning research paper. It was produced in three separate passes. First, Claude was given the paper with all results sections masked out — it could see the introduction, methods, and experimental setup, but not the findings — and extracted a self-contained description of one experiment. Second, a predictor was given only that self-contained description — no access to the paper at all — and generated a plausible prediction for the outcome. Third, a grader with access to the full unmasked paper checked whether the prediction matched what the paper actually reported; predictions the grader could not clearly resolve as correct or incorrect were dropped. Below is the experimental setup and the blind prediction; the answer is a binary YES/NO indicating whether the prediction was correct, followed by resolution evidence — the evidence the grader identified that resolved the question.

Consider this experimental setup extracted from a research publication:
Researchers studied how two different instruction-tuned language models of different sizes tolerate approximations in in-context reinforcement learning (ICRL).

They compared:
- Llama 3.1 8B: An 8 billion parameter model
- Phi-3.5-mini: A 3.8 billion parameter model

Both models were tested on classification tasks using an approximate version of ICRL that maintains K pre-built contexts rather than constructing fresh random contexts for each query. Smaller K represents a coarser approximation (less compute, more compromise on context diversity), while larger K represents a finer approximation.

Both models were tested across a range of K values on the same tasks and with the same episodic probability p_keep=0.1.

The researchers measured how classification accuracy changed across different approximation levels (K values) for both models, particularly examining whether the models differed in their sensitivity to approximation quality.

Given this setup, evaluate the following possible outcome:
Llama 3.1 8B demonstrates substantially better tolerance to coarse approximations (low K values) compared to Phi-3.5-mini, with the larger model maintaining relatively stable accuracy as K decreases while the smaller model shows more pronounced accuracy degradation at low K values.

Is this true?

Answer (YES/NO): YES